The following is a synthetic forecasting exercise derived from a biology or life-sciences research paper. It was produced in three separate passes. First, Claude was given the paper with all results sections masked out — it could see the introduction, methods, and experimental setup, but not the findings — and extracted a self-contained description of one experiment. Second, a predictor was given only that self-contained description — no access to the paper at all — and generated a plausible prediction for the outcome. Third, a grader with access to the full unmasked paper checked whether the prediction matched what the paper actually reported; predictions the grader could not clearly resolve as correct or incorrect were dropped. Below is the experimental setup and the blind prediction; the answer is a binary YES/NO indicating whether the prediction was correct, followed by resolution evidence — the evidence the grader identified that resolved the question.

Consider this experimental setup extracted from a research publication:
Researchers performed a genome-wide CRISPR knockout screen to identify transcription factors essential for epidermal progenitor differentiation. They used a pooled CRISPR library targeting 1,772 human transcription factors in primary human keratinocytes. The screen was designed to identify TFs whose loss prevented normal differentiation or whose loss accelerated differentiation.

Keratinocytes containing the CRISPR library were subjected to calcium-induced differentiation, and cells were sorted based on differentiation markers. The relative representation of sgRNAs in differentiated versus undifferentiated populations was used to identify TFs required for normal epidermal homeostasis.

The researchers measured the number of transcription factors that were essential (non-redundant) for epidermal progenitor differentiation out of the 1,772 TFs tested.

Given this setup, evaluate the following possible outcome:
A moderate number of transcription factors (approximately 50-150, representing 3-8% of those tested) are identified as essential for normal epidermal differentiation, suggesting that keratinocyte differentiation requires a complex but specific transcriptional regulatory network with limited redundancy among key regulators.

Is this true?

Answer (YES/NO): YES